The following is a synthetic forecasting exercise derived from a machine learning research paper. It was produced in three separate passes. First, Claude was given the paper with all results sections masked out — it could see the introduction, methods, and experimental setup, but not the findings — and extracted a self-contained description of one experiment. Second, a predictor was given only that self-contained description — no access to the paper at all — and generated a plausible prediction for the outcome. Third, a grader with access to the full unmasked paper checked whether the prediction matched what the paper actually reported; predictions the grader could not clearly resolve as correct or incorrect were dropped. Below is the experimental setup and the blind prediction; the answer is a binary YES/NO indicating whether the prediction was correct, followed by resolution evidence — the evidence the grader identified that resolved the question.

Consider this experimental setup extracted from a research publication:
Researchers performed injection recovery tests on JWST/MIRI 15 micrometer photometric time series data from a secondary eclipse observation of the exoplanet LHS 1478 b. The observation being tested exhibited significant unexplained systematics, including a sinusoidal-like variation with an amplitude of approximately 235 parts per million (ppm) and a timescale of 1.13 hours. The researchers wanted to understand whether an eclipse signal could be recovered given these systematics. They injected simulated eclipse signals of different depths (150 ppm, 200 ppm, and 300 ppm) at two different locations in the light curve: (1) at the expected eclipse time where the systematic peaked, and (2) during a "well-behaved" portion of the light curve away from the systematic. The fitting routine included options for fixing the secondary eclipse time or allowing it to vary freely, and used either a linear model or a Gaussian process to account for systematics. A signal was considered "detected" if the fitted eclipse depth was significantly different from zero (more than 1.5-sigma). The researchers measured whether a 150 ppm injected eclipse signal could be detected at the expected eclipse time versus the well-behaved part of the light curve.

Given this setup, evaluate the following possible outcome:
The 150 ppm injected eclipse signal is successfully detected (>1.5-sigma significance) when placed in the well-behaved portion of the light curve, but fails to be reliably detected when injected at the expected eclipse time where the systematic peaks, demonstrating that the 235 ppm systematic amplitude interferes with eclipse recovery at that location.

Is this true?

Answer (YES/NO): YES